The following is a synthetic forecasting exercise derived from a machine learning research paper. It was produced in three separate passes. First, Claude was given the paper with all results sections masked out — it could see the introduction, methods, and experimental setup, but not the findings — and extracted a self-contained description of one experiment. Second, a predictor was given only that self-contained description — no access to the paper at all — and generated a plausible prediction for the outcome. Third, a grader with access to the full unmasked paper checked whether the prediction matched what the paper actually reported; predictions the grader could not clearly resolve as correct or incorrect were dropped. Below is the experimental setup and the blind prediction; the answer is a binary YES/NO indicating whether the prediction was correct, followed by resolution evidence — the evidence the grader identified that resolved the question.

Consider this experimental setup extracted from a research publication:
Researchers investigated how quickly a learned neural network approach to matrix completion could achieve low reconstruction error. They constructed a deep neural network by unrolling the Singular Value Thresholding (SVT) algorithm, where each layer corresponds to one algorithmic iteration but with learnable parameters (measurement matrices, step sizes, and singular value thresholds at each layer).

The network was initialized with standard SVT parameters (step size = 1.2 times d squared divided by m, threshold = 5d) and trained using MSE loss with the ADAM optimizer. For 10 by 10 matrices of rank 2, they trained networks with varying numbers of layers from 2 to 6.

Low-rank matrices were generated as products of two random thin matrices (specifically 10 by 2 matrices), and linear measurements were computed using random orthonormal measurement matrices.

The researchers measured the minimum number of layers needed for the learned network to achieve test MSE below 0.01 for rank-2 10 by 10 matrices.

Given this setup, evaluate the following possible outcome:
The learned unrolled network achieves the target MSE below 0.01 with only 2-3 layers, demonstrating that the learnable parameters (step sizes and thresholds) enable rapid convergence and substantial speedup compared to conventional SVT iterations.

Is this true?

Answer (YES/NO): NO